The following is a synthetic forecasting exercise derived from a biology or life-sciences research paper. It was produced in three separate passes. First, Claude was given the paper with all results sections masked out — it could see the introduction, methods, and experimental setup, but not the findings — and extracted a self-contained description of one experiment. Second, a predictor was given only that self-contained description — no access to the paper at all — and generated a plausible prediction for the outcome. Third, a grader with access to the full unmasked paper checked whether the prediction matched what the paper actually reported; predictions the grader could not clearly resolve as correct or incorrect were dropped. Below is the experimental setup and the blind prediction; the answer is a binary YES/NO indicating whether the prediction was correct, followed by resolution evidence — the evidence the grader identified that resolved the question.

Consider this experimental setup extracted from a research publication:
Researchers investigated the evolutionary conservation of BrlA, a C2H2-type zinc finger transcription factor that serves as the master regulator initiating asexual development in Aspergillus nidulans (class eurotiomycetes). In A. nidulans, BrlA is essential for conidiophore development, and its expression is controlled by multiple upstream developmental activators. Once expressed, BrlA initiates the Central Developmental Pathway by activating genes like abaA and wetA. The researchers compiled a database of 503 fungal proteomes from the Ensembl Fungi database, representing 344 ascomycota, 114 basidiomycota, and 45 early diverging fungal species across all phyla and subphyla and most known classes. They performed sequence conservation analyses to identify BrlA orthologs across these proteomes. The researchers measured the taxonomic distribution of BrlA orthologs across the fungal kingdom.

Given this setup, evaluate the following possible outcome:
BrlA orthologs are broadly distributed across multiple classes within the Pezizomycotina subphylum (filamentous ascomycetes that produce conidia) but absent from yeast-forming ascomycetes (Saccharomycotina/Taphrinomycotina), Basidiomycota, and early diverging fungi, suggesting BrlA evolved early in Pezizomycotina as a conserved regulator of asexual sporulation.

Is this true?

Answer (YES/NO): NO